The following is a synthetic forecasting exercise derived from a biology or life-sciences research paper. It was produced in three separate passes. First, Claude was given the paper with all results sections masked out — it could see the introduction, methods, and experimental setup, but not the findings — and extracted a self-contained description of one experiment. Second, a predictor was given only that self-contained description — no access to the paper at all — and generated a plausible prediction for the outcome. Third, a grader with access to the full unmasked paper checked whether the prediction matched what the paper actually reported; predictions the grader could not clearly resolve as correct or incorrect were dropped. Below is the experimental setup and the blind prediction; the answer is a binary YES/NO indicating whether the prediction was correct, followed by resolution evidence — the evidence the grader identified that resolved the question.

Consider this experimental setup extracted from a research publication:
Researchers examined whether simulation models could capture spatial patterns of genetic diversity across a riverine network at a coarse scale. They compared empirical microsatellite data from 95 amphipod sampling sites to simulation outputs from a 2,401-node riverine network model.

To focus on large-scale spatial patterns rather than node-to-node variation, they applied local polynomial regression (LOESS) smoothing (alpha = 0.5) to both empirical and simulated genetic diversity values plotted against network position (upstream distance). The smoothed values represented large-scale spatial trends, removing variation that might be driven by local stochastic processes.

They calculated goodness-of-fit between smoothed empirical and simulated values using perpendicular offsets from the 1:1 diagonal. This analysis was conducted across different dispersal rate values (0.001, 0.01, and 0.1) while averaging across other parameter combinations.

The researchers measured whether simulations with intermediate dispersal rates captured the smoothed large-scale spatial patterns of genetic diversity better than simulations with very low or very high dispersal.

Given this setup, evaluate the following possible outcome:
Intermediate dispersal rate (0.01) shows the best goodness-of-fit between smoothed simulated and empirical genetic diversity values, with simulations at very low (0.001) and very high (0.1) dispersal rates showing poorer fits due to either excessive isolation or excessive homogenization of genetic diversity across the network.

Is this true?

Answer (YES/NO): NO